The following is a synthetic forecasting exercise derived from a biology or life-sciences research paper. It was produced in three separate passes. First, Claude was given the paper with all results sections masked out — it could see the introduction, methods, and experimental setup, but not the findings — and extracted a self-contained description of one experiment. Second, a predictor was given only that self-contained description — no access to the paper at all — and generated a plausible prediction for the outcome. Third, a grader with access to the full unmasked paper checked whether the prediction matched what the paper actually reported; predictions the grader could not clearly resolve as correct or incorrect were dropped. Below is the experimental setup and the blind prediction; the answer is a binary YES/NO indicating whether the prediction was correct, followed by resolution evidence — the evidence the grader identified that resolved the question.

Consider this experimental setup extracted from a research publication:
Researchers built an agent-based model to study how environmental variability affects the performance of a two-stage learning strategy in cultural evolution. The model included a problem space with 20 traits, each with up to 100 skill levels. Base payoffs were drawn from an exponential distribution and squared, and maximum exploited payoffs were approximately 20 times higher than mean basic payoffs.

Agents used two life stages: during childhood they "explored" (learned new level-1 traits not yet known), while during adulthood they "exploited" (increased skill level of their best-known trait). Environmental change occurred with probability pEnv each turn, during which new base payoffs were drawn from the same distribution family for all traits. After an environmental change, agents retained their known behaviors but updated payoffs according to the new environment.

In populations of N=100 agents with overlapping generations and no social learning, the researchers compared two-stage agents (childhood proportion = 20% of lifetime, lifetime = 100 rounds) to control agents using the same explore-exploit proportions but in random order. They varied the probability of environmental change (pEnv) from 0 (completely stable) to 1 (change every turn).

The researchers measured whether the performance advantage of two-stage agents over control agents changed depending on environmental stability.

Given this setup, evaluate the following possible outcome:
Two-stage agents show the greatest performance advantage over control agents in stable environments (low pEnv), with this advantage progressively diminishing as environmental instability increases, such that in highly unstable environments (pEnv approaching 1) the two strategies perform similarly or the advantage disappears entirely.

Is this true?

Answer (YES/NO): NO